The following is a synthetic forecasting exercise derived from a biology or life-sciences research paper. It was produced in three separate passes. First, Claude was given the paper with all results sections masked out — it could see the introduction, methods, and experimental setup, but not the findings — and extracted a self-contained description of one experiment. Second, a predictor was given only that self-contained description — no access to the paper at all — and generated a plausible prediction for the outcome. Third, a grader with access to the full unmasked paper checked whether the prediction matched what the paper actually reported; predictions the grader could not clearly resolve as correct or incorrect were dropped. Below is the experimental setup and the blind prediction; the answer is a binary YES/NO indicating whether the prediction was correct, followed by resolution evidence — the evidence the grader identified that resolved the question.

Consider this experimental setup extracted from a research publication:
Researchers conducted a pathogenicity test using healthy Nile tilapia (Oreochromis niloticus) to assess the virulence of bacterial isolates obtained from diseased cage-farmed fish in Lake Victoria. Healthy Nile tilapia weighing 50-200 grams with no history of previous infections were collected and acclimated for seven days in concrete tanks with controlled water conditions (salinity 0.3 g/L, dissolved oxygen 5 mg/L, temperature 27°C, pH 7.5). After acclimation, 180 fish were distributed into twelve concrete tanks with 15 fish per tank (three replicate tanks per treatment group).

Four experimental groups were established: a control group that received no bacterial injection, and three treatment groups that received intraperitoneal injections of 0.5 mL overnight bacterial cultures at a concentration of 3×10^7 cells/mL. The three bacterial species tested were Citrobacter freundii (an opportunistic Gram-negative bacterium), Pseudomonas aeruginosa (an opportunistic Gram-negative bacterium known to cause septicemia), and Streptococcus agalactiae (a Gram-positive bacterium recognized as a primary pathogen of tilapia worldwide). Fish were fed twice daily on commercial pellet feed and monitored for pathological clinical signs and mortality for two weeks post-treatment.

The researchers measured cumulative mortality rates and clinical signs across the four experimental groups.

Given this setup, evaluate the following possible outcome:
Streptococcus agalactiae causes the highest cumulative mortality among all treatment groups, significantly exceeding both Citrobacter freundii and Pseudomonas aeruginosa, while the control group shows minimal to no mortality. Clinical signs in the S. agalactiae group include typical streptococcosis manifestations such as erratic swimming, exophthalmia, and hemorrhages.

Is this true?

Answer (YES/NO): NO